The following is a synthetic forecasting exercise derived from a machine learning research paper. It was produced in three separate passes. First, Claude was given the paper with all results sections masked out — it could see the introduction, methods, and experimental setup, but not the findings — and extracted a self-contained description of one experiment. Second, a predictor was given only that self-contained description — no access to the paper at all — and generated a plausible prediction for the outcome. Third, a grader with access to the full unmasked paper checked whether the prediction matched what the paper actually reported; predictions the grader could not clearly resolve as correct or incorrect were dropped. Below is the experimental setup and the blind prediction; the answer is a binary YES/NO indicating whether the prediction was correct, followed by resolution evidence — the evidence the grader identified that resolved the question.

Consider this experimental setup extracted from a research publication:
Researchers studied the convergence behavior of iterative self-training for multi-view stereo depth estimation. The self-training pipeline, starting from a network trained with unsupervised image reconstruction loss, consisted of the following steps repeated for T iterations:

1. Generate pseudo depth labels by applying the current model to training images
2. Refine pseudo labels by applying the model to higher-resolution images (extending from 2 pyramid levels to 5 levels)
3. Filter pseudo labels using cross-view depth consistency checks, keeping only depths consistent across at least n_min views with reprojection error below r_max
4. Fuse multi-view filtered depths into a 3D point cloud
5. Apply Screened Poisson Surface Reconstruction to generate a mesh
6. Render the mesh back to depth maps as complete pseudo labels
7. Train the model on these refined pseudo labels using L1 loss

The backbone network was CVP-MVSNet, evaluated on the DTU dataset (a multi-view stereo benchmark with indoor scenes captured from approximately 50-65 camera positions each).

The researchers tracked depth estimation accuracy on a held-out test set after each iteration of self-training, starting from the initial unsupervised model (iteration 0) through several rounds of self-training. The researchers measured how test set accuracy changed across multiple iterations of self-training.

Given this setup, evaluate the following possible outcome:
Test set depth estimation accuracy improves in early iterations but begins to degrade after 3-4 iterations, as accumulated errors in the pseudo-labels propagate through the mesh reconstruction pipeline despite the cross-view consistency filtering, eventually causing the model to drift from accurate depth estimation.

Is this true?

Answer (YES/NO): NO